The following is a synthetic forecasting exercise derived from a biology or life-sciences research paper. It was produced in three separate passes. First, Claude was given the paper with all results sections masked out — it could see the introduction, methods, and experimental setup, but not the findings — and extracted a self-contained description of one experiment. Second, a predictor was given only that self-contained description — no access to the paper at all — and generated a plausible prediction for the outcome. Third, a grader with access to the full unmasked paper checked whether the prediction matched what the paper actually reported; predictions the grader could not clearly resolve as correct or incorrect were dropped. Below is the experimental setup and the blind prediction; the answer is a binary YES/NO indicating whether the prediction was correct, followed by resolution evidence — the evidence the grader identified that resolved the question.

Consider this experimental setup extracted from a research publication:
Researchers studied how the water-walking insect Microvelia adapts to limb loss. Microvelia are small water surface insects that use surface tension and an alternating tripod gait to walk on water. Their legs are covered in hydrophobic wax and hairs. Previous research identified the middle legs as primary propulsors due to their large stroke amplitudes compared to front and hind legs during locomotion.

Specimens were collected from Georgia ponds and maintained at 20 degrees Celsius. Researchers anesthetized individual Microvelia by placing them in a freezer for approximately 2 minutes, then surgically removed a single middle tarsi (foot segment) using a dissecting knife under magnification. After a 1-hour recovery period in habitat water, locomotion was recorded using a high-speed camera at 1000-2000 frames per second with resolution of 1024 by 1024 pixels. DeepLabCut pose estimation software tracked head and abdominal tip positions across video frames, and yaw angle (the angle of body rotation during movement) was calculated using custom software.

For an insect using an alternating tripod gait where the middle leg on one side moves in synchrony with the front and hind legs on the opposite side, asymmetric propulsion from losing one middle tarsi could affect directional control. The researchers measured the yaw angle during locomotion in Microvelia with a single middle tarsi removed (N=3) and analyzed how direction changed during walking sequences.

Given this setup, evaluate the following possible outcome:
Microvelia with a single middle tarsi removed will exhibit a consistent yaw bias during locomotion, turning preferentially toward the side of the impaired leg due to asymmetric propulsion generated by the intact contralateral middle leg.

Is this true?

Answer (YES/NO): NO